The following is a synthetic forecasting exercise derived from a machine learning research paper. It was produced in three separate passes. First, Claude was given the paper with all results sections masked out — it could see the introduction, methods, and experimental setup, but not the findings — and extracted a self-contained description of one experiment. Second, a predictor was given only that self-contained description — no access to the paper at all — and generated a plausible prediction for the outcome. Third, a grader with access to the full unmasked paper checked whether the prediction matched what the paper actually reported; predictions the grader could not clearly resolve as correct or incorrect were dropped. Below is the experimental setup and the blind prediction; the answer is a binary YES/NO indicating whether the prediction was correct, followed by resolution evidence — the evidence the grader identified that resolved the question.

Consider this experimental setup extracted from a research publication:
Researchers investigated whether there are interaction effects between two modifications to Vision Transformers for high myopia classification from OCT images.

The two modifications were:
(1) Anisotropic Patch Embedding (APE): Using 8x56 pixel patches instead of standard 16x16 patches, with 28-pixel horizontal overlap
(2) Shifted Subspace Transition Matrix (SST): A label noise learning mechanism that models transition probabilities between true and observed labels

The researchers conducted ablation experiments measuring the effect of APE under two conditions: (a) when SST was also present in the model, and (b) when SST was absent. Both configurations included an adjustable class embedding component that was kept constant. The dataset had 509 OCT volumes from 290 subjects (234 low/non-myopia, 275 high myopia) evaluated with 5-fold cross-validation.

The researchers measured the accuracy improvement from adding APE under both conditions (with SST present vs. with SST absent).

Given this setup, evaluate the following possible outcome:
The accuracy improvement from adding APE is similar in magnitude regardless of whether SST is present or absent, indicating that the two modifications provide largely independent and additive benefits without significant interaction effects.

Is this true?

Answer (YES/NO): NO